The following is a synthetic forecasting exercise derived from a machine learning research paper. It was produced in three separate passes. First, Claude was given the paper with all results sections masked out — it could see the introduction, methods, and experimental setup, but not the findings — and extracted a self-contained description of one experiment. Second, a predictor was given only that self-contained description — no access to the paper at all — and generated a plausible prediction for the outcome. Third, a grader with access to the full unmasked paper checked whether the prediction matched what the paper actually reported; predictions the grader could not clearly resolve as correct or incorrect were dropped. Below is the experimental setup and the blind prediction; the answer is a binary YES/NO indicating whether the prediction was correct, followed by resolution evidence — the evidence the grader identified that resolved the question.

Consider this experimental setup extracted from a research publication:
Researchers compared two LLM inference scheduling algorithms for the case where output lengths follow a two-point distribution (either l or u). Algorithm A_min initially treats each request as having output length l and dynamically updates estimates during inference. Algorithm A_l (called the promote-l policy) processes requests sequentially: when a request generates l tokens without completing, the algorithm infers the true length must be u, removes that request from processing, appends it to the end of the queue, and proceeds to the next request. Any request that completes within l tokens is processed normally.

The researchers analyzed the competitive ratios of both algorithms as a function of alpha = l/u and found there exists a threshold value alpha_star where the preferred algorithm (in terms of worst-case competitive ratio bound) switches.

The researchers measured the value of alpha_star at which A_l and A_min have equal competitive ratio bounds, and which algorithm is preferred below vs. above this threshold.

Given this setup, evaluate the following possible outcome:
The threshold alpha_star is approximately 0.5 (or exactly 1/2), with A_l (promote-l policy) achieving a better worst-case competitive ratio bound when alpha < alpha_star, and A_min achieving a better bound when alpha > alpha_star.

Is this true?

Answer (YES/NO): NO